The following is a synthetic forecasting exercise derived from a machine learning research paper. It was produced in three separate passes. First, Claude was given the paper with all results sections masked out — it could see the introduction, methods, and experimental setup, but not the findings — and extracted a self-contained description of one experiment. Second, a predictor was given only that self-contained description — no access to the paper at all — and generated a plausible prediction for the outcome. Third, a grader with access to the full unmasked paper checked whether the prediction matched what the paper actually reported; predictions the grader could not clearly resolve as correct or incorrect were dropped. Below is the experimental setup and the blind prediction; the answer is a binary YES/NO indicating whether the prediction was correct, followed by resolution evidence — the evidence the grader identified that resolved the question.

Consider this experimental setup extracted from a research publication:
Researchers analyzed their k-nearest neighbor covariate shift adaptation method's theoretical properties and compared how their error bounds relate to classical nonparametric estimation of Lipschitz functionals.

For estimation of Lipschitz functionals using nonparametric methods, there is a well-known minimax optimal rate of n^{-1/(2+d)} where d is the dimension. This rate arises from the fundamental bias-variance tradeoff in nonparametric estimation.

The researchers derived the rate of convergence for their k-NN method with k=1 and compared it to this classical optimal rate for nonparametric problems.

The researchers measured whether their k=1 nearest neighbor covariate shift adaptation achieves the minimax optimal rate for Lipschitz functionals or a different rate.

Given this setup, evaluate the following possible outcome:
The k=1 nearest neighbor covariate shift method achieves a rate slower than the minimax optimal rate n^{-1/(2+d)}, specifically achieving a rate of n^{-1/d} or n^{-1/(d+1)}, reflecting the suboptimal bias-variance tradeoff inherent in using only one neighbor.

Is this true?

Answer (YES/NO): NO